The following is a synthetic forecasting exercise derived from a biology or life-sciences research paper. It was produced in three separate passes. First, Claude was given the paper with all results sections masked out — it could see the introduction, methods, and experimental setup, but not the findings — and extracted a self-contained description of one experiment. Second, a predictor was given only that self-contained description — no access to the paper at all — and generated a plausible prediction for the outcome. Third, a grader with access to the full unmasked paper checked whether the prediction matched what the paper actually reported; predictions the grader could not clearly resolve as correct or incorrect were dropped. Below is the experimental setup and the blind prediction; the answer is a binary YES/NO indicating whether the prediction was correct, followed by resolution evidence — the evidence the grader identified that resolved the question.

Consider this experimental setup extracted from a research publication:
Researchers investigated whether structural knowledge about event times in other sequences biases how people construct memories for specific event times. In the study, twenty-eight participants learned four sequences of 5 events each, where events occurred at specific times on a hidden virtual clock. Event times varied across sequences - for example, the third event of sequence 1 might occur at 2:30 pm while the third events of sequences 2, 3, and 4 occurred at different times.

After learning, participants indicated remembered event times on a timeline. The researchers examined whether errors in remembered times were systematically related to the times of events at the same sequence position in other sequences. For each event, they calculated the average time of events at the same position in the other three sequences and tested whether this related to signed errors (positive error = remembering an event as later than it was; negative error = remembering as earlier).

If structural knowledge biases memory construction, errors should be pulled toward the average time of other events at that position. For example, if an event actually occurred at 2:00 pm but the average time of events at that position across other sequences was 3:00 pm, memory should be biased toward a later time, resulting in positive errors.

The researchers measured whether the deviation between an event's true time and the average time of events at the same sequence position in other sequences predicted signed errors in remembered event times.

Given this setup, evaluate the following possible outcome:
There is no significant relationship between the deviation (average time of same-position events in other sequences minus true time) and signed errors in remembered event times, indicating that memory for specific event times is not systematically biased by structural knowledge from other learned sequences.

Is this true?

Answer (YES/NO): NO